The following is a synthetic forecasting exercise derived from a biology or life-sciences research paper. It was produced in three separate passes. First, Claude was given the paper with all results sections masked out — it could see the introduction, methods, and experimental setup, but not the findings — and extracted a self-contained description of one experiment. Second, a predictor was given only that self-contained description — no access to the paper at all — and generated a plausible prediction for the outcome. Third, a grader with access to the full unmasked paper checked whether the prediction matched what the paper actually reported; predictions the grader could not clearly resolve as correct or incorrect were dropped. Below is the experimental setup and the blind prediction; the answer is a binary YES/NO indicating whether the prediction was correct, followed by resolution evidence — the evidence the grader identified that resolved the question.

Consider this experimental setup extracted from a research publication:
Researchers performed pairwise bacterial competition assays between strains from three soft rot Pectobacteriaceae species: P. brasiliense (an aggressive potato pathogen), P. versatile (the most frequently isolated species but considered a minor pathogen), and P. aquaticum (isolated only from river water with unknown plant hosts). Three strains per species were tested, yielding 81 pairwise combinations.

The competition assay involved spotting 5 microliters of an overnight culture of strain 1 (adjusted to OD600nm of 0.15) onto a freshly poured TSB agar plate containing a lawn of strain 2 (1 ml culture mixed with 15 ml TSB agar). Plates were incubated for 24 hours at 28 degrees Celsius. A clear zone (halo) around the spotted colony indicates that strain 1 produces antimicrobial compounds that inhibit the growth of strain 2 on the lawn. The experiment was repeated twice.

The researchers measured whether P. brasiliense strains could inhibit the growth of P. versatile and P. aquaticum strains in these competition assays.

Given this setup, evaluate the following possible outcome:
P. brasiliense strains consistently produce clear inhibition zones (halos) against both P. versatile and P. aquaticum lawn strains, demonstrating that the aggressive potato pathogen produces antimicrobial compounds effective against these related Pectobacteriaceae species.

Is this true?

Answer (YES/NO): NO